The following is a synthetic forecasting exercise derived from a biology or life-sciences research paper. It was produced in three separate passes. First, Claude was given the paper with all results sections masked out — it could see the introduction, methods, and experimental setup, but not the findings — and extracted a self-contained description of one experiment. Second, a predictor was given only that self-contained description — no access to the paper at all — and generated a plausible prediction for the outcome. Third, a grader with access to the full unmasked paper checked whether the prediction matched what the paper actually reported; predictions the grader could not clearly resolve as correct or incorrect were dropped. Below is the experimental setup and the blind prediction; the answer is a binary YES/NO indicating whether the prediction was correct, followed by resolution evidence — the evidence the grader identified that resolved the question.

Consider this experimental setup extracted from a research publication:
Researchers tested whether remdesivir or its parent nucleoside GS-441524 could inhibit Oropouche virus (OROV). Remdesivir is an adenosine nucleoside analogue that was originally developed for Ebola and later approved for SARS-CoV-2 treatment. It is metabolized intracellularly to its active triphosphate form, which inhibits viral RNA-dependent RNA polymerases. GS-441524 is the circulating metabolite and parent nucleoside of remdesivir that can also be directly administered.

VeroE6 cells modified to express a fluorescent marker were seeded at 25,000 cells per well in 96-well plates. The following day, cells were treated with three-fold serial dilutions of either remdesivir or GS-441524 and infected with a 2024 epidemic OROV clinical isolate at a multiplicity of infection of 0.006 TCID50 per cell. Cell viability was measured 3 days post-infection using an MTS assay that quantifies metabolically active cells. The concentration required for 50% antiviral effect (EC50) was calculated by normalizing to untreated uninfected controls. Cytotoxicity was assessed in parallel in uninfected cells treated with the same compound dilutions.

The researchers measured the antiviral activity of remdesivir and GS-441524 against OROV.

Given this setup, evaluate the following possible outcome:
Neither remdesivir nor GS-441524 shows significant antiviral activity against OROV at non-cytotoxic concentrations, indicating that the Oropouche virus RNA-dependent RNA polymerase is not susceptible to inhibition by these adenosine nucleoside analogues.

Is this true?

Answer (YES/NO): YES